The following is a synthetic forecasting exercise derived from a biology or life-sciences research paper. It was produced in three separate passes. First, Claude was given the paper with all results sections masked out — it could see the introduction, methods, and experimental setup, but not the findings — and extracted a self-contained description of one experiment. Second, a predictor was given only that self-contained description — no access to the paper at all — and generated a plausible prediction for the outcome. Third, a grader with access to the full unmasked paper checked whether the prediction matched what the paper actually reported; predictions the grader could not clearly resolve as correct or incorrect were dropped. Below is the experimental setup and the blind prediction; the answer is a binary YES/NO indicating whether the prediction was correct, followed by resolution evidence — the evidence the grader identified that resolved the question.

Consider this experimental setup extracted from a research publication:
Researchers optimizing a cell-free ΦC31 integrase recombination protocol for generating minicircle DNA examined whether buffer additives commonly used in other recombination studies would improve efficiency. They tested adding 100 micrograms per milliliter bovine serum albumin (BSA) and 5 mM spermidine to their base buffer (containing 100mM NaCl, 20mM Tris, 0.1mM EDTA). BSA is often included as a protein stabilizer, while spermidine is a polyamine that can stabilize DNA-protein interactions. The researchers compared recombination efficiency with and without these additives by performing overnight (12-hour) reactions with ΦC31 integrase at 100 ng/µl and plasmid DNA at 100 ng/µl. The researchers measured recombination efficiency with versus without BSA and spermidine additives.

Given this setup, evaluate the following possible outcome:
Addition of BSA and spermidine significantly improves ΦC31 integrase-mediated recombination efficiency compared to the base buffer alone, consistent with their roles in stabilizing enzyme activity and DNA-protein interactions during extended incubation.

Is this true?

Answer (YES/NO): NO